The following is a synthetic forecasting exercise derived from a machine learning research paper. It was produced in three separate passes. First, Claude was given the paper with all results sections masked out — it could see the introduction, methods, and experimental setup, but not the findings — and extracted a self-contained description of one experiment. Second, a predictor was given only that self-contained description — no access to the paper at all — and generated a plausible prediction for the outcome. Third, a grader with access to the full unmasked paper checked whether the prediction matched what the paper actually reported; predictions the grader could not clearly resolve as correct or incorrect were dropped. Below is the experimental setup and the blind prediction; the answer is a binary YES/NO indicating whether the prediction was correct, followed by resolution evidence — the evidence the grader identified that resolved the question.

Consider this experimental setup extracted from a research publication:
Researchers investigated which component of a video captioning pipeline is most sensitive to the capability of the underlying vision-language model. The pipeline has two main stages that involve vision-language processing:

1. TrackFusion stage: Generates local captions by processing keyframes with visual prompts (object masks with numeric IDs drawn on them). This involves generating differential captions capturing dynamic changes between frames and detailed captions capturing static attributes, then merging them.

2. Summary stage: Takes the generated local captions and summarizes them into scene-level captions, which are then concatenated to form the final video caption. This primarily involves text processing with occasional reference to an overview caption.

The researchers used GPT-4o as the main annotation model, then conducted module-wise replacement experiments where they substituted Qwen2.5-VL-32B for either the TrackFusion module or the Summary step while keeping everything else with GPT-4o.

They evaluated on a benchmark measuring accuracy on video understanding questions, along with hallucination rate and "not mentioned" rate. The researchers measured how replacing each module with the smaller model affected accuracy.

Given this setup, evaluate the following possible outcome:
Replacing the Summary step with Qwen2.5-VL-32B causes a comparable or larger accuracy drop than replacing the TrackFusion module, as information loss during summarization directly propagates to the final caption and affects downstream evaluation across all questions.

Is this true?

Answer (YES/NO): NO